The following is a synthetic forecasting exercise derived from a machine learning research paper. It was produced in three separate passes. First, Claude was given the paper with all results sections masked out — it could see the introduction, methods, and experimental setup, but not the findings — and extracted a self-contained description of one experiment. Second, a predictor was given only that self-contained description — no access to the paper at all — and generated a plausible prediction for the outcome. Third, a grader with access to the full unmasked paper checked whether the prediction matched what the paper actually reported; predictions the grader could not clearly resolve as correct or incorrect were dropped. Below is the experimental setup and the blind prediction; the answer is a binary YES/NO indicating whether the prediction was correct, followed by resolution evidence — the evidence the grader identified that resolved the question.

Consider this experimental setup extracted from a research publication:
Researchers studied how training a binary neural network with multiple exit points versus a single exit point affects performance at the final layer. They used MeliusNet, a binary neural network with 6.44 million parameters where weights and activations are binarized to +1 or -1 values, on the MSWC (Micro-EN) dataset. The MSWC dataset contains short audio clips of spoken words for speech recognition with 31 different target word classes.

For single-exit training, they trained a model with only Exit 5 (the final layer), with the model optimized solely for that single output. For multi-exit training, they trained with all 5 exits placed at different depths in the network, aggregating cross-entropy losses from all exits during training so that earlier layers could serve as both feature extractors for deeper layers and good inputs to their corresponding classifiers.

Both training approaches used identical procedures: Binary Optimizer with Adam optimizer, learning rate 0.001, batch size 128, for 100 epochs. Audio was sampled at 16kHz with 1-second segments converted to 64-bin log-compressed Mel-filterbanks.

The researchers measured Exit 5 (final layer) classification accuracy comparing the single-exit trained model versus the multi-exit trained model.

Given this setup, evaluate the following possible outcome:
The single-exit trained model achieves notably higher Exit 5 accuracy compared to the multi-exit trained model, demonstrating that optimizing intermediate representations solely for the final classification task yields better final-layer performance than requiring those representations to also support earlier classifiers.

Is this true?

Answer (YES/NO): NO